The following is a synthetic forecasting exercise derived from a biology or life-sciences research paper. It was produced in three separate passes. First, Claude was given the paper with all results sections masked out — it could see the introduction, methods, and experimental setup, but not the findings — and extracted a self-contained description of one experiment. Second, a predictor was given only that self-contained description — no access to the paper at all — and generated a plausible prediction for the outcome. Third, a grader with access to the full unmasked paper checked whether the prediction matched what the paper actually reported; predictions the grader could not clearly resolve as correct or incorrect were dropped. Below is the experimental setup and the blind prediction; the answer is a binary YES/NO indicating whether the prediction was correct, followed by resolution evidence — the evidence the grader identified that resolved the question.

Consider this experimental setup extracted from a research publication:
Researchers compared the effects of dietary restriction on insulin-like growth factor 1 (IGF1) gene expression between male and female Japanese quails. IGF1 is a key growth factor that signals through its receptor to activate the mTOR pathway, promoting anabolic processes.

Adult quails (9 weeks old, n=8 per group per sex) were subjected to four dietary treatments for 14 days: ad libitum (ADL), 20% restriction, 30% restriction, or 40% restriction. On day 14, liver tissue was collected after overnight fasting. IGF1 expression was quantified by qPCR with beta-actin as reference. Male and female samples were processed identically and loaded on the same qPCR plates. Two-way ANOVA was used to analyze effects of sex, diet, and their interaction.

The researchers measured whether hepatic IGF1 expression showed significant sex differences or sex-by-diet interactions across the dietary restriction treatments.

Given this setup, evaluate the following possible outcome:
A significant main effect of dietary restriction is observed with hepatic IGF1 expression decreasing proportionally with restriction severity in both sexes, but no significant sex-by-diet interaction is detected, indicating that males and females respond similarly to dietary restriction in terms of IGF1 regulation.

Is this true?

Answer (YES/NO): NO